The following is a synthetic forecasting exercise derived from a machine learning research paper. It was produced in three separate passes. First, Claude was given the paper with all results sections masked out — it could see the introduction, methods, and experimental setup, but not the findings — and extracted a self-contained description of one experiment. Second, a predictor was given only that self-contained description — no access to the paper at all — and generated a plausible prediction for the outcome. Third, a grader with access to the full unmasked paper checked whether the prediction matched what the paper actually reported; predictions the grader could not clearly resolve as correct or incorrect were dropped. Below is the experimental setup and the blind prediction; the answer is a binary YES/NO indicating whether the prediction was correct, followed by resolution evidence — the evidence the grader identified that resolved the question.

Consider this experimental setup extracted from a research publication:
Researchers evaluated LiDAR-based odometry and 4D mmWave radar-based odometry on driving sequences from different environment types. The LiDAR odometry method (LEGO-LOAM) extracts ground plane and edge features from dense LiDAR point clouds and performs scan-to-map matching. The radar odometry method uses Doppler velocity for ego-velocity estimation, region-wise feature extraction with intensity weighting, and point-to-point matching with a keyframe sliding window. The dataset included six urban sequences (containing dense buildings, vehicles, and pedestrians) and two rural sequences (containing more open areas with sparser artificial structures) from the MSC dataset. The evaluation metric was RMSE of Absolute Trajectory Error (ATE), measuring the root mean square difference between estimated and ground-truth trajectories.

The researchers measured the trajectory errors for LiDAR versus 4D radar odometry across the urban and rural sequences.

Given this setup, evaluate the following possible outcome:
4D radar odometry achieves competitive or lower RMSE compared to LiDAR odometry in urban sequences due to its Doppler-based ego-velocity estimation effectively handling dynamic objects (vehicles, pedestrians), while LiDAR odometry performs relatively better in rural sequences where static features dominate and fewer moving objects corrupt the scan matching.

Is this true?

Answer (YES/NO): NO